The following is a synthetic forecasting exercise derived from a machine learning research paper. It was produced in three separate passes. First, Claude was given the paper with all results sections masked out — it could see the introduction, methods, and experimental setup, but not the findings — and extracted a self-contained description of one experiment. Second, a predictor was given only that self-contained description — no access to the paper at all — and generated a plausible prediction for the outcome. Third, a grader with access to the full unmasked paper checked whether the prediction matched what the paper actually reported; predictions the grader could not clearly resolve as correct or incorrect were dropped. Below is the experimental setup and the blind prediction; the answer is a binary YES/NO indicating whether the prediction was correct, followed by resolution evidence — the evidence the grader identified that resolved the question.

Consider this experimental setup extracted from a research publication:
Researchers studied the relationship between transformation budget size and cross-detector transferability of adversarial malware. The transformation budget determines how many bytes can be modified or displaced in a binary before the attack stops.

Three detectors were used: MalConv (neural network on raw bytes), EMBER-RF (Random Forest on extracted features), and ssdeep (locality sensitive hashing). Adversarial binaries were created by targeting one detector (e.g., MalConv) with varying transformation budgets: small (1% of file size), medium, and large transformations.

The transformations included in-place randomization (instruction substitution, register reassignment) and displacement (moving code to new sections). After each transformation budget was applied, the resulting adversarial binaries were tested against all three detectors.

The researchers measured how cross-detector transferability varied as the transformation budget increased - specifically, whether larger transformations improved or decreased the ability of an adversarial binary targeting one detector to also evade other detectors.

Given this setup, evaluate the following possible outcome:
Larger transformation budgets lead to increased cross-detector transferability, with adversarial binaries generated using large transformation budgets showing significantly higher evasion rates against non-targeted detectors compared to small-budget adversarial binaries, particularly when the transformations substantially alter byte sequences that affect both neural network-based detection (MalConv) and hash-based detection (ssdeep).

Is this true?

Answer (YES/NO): NO